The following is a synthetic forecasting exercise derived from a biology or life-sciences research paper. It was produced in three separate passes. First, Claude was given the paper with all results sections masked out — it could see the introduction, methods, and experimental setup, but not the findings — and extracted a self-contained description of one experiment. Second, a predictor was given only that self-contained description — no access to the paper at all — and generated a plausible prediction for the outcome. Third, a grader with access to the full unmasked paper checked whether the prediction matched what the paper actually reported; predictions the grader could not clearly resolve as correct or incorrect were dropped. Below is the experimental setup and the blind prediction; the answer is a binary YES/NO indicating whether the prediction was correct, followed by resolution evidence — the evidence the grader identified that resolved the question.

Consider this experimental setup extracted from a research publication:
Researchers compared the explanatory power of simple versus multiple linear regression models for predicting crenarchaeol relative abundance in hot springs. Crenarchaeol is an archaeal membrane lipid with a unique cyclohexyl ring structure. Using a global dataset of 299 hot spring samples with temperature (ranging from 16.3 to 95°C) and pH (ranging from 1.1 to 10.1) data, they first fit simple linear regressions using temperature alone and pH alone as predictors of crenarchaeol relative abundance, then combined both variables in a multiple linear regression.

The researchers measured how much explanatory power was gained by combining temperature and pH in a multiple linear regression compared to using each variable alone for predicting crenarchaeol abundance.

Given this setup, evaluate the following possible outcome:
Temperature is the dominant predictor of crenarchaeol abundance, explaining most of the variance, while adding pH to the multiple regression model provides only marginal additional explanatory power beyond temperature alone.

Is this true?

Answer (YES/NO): NO